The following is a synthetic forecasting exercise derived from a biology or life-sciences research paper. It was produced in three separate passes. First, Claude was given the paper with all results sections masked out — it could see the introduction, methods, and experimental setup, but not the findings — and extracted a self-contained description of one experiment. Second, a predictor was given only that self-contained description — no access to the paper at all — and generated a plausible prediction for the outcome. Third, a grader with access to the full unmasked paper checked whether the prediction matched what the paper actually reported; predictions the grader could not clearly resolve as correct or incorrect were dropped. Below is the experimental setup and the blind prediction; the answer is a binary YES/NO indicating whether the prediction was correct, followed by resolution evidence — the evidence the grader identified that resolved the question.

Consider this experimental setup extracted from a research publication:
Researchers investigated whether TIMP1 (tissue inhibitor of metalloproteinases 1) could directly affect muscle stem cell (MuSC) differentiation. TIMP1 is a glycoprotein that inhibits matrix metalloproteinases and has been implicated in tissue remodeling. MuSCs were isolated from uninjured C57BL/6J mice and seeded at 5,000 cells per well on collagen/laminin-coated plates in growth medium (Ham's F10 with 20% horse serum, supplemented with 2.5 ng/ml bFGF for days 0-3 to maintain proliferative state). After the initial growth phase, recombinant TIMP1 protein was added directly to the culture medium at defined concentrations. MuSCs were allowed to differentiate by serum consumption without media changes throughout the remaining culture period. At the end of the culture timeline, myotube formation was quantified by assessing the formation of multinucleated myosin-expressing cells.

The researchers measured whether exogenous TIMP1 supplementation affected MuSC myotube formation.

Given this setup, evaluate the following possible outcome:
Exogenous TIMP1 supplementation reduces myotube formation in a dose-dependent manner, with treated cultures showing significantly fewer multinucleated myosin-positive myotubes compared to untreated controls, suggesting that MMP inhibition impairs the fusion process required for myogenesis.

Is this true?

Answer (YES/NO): NO